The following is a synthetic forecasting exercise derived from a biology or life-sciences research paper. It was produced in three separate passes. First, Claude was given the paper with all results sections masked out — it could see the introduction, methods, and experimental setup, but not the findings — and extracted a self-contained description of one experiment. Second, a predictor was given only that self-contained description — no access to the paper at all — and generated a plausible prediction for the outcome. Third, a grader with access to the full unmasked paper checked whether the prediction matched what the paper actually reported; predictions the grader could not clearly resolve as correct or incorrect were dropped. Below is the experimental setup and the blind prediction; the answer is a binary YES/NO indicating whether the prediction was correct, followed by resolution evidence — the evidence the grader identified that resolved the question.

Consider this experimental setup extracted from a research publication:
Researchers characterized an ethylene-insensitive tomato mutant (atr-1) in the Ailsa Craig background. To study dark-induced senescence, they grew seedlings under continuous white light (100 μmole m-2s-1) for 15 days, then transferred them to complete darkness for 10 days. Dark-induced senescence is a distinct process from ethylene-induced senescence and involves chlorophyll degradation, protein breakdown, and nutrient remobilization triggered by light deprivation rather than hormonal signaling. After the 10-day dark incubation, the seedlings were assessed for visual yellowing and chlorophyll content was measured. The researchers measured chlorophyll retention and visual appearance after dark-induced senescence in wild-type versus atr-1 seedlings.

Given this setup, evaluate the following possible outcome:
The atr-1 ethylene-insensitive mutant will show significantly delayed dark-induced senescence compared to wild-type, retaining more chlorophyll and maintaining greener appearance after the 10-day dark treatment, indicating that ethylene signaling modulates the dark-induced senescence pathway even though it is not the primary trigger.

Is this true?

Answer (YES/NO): YES